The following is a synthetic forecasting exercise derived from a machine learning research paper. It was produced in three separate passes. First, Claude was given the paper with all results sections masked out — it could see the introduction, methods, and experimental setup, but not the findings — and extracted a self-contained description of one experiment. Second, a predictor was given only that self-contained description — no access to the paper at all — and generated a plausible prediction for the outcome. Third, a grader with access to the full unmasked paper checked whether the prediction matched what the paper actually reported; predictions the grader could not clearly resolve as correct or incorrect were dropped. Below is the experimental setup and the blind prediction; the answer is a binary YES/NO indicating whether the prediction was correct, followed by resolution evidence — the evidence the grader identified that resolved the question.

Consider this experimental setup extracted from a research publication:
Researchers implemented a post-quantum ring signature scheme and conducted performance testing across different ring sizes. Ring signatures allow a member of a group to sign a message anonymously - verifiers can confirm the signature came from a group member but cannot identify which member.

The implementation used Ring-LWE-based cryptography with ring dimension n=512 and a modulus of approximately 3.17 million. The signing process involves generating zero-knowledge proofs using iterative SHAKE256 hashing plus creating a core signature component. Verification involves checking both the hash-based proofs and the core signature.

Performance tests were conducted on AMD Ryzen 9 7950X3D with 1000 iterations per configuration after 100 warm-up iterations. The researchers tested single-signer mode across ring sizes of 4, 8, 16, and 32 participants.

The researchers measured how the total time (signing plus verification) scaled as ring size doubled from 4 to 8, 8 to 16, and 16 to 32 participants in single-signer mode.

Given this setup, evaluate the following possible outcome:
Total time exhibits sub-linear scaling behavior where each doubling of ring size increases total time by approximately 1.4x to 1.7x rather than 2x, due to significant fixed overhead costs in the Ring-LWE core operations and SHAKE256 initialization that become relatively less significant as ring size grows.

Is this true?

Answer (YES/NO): NO